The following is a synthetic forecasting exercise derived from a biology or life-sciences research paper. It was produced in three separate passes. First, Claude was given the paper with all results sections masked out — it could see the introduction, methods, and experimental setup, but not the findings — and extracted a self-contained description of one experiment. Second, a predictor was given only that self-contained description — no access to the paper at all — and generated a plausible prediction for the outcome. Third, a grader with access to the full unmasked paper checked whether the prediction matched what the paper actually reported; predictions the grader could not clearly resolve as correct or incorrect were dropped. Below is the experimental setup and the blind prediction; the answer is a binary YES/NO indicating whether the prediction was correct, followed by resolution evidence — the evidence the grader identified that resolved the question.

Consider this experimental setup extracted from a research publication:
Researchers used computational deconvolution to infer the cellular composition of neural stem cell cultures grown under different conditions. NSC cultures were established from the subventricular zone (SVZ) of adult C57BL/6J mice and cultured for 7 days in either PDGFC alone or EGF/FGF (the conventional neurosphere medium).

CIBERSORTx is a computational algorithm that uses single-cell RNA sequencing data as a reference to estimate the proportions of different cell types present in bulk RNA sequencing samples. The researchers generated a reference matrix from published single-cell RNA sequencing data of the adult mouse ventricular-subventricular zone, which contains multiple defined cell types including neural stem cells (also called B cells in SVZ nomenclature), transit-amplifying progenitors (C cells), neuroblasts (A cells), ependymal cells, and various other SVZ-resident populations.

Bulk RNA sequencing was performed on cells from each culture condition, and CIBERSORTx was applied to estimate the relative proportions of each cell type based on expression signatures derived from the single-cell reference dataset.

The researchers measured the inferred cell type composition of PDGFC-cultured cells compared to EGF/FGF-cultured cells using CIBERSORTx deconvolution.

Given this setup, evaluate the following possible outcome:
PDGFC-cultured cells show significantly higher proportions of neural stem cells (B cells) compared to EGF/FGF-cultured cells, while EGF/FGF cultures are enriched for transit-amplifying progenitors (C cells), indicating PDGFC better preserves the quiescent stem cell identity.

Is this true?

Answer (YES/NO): NO